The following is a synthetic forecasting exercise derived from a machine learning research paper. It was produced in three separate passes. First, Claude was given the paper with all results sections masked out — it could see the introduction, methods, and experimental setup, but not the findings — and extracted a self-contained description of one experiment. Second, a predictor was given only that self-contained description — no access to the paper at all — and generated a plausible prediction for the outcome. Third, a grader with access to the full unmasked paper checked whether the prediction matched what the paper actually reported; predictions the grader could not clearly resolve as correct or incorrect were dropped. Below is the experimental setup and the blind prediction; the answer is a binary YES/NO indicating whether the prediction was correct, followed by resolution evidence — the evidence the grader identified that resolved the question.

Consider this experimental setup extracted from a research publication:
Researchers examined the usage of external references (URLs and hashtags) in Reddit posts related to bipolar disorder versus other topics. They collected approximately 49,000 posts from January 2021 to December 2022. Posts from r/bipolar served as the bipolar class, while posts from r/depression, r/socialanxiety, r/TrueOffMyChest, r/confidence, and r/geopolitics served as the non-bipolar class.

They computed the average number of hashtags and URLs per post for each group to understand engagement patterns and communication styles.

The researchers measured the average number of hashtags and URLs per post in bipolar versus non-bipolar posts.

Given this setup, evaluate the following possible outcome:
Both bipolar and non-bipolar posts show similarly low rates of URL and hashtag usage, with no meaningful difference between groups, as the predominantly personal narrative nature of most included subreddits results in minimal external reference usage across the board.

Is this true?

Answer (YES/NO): NO